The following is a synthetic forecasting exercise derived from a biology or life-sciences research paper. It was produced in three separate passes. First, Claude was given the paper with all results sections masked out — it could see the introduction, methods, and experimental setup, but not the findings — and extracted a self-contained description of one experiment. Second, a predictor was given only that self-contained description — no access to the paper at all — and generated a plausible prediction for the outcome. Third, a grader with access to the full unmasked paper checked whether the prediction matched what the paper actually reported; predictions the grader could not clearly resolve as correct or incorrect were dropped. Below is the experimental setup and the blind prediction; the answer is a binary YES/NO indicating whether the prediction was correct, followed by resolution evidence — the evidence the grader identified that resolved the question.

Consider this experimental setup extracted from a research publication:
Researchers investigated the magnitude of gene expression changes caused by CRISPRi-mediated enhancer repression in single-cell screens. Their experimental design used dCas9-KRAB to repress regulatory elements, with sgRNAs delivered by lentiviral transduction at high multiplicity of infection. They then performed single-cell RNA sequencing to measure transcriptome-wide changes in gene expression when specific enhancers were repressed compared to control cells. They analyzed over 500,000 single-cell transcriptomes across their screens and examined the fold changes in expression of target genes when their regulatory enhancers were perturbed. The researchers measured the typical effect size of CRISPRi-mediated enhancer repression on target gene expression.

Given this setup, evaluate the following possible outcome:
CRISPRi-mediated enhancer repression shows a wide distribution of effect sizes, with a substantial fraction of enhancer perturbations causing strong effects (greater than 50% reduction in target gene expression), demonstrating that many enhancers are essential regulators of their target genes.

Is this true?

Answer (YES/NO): NO